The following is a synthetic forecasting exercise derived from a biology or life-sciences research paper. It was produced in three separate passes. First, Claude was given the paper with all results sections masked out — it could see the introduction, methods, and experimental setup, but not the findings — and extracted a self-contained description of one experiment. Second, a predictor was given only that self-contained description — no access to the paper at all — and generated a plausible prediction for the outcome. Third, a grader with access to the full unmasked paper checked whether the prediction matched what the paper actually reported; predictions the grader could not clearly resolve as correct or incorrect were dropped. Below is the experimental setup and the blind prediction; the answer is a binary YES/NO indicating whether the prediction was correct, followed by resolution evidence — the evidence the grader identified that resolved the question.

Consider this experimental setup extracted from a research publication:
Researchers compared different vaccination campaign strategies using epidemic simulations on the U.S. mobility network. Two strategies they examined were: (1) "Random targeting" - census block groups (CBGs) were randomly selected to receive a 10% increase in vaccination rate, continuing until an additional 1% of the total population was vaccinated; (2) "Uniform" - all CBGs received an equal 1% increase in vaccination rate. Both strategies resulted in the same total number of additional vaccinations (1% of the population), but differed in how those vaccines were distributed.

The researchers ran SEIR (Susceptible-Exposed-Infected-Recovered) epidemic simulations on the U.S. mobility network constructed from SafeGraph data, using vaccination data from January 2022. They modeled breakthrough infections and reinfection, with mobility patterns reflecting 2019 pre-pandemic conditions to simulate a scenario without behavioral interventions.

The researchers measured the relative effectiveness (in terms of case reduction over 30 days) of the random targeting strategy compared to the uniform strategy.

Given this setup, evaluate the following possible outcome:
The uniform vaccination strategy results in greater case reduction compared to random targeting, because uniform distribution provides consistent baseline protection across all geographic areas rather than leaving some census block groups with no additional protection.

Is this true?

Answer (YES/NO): NO